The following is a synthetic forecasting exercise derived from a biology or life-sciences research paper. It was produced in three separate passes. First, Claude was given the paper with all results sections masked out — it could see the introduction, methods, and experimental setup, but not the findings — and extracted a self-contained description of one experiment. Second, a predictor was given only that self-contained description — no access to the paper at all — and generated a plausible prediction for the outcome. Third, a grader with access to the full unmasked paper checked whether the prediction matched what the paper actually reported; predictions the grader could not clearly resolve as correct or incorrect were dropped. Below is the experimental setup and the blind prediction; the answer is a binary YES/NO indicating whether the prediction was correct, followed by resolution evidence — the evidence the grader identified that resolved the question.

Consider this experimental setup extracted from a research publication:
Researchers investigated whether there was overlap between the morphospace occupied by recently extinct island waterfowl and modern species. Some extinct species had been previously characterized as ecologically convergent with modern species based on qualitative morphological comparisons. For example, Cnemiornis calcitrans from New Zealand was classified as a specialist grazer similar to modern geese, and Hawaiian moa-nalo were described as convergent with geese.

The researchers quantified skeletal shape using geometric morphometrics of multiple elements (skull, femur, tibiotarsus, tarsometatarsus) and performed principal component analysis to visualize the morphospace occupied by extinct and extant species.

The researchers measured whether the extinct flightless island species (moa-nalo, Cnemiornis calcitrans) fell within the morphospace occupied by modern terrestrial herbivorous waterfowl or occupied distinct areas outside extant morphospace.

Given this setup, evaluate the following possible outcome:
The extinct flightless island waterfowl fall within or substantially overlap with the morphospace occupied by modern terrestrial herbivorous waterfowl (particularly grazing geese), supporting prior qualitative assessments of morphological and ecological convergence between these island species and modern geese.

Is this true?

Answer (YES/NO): NO